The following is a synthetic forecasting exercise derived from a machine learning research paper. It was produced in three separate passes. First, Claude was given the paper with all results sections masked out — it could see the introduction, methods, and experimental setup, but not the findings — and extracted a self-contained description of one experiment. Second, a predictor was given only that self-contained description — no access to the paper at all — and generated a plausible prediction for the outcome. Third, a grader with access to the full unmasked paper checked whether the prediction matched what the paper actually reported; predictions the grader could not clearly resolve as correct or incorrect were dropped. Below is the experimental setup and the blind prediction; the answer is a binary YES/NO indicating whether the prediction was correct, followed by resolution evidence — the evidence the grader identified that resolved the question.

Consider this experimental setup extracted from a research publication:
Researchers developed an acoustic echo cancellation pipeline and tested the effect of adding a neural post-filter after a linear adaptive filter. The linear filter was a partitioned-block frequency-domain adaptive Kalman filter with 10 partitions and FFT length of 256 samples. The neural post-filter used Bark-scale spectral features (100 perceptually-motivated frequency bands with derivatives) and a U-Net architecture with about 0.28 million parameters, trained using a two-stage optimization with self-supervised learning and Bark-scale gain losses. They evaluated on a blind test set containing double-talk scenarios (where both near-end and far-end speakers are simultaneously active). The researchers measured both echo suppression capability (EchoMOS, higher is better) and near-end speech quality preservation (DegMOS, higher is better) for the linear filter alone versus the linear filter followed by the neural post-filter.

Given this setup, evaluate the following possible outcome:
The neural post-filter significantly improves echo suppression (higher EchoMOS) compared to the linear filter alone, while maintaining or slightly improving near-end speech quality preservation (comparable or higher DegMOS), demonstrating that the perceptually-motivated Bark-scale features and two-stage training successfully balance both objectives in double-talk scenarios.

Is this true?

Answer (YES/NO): NO